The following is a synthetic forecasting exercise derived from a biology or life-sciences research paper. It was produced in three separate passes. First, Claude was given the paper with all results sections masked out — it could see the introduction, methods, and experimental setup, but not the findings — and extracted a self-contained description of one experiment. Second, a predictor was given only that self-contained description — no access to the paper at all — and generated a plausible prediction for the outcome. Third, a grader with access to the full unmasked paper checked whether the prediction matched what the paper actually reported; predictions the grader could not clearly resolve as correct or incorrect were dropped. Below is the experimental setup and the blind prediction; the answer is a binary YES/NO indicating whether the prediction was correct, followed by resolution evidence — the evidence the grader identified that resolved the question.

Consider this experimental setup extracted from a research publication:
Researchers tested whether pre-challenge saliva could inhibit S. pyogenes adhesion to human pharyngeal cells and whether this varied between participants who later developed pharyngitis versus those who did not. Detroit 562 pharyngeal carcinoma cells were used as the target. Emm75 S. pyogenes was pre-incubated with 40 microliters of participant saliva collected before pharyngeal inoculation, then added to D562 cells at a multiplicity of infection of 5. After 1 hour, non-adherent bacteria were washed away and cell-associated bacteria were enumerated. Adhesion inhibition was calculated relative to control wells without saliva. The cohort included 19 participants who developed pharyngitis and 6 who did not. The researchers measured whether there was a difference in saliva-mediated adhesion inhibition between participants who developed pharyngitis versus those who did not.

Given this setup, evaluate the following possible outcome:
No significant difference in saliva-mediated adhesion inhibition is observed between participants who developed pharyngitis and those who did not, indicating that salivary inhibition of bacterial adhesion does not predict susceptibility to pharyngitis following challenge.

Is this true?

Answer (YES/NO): YES